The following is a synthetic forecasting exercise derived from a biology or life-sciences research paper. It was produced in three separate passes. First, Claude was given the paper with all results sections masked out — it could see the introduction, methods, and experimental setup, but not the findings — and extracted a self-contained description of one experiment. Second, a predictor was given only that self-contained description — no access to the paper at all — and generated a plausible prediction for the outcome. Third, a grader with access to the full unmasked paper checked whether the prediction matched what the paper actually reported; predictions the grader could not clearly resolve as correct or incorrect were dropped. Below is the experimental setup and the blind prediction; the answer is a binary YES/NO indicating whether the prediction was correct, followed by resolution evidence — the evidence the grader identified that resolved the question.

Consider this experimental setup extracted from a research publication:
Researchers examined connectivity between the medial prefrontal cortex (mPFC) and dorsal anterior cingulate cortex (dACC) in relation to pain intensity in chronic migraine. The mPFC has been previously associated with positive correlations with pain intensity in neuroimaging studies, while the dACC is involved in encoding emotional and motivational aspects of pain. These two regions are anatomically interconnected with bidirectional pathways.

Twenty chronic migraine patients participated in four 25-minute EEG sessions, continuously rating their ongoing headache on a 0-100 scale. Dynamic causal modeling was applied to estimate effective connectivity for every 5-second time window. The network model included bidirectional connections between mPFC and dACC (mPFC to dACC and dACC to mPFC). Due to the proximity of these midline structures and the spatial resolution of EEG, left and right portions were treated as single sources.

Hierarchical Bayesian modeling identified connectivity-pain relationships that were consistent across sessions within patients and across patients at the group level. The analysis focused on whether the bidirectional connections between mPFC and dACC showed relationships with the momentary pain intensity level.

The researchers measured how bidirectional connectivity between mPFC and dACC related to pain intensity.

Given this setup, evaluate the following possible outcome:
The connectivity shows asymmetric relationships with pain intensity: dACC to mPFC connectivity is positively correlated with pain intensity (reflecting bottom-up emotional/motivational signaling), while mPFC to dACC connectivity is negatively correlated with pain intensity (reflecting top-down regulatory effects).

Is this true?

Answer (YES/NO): NO